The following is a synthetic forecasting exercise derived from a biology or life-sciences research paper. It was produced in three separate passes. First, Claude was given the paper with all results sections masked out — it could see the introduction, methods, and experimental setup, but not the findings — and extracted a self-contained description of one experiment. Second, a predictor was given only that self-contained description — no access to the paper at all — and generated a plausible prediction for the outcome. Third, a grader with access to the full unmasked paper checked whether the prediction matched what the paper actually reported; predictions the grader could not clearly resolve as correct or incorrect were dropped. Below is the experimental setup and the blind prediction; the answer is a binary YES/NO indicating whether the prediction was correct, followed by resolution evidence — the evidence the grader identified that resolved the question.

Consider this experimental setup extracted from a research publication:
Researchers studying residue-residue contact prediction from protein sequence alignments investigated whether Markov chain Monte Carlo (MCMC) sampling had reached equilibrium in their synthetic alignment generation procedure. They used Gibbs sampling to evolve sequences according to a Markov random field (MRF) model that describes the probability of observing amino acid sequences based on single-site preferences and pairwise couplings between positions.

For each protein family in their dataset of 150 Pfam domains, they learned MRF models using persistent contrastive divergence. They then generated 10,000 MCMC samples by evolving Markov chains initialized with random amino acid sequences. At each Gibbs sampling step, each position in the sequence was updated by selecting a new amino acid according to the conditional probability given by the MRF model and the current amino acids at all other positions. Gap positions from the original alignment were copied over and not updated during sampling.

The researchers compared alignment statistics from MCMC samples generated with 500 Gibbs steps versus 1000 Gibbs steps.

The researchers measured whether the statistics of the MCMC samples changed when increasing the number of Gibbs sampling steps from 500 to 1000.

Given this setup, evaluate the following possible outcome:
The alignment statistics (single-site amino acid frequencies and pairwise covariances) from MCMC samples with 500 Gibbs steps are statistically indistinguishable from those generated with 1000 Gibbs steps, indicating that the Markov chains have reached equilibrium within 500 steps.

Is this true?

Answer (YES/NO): YES